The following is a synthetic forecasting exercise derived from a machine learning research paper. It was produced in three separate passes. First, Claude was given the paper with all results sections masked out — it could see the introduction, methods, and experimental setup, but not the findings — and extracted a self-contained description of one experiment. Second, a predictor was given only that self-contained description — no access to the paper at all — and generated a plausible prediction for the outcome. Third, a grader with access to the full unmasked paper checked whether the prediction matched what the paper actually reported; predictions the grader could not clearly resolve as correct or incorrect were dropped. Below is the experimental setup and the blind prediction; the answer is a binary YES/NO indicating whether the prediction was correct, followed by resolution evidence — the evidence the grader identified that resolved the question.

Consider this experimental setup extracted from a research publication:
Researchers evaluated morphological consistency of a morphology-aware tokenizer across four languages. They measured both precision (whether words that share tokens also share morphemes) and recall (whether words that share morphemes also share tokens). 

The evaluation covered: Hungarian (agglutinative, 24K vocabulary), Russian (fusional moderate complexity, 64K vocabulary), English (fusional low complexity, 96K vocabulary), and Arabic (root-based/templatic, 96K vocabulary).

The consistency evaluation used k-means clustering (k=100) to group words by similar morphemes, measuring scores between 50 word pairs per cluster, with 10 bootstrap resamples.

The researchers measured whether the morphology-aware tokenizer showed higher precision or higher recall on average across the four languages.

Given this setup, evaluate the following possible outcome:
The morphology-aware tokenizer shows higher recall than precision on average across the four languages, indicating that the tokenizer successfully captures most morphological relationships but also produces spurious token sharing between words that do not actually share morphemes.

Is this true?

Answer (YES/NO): NO